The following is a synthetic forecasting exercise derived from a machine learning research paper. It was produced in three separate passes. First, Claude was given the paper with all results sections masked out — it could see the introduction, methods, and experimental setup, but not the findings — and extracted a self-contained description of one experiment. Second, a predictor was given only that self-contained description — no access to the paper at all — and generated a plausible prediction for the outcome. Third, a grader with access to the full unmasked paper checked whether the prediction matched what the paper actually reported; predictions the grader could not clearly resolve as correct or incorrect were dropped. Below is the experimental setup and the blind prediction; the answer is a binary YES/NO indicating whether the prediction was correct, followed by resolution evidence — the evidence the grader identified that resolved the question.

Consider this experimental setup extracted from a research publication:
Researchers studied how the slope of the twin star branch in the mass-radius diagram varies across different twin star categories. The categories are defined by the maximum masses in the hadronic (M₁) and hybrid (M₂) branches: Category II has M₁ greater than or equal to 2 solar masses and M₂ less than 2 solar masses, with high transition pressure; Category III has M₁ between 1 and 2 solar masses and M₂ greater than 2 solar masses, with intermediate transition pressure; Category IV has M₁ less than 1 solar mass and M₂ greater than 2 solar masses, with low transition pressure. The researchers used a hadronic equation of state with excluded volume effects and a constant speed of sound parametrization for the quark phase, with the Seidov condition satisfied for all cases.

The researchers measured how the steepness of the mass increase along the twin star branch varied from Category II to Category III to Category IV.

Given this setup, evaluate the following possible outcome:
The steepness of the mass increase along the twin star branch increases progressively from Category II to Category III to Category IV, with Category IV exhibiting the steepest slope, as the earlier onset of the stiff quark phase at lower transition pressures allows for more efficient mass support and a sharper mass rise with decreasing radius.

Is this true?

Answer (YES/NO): YES